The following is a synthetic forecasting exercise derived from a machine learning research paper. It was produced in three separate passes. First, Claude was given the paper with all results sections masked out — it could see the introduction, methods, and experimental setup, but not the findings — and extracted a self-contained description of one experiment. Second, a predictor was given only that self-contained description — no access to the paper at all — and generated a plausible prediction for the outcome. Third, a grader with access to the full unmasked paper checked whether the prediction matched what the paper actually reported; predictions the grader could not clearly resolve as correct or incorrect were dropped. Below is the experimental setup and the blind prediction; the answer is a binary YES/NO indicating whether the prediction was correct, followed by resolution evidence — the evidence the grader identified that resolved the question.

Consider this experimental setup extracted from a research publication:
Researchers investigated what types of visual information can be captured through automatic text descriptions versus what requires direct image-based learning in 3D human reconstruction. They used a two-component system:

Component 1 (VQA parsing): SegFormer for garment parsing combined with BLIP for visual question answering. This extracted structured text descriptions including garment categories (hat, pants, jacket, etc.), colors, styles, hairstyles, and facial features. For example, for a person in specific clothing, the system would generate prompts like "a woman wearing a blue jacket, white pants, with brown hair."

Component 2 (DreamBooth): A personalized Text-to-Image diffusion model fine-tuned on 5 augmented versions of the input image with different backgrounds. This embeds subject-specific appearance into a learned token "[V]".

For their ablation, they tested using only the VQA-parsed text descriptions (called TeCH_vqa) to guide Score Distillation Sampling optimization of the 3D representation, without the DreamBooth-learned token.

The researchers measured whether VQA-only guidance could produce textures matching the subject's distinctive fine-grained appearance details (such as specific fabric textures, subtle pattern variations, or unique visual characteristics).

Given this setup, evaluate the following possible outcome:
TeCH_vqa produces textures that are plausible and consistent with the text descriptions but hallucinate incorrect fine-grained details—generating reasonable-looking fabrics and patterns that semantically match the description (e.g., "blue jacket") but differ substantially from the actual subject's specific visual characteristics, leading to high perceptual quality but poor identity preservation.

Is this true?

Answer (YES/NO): NO